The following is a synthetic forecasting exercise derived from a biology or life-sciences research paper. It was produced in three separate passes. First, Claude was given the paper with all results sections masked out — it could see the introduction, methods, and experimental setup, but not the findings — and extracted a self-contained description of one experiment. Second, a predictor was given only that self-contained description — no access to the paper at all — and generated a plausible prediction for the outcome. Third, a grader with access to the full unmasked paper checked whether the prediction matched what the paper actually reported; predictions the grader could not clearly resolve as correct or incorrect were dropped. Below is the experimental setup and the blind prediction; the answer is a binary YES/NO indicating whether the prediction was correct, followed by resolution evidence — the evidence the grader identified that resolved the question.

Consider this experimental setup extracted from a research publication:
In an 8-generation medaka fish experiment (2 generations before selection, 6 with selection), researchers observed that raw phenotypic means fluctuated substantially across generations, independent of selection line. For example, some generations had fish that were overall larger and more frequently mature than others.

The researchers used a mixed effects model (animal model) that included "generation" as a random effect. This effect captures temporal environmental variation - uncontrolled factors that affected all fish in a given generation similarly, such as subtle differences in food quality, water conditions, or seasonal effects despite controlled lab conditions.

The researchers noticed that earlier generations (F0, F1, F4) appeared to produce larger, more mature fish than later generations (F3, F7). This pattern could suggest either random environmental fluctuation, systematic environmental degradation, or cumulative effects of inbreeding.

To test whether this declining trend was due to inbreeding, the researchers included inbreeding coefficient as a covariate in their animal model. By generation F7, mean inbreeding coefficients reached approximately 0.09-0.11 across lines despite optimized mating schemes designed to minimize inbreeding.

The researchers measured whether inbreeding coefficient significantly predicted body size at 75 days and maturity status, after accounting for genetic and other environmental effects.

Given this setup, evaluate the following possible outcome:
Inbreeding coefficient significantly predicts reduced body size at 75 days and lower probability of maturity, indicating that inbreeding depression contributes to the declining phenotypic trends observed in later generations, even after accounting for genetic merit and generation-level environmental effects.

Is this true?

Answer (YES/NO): NO